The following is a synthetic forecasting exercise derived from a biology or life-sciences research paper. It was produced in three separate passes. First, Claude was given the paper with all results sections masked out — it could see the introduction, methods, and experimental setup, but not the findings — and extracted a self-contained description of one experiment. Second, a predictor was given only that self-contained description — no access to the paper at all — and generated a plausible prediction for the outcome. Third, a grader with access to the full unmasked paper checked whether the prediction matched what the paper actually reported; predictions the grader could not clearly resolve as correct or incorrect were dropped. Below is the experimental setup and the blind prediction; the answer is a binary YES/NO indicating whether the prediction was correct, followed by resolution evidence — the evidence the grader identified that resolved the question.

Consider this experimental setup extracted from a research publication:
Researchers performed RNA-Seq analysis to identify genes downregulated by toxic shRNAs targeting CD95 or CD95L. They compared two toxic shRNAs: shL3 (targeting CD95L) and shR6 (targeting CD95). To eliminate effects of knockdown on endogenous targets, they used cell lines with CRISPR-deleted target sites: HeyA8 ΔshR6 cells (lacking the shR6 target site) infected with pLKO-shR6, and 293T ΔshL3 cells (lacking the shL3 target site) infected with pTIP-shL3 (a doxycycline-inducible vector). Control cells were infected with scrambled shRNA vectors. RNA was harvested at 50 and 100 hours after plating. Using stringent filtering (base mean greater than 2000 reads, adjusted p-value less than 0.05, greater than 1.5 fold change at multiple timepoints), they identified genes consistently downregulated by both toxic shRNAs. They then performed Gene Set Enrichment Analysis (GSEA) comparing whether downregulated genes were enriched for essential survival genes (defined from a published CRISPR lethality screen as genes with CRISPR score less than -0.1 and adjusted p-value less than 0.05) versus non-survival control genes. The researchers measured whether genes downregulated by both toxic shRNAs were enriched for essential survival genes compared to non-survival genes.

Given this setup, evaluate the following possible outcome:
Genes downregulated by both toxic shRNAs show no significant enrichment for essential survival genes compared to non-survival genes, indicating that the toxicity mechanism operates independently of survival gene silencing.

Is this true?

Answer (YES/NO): NO